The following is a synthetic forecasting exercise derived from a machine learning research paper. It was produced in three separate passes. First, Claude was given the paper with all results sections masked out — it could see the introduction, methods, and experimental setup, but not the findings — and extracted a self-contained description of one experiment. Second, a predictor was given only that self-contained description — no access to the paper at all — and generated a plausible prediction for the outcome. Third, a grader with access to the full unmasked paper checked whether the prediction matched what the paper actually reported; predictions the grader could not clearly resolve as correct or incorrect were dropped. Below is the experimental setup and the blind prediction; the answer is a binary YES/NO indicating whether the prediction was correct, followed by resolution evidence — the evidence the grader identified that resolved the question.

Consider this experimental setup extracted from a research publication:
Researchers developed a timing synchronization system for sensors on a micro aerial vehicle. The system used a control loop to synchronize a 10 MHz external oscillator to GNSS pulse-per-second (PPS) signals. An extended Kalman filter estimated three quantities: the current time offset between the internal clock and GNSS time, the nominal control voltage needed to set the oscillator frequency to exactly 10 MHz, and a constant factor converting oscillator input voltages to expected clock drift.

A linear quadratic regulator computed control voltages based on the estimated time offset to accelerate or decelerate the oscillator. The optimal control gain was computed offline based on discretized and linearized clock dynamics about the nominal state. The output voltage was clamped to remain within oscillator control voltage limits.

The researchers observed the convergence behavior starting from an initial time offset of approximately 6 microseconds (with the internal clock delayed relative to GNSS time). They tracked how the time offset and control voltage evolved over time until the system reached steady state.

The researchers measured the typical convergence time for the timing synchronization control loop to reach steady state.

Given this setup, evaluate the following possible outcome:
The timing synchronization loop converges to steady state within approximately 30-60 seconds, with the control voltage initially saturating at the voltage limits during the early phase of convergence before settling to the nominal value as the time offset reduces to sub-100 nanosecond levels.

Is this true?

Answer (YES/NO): NO